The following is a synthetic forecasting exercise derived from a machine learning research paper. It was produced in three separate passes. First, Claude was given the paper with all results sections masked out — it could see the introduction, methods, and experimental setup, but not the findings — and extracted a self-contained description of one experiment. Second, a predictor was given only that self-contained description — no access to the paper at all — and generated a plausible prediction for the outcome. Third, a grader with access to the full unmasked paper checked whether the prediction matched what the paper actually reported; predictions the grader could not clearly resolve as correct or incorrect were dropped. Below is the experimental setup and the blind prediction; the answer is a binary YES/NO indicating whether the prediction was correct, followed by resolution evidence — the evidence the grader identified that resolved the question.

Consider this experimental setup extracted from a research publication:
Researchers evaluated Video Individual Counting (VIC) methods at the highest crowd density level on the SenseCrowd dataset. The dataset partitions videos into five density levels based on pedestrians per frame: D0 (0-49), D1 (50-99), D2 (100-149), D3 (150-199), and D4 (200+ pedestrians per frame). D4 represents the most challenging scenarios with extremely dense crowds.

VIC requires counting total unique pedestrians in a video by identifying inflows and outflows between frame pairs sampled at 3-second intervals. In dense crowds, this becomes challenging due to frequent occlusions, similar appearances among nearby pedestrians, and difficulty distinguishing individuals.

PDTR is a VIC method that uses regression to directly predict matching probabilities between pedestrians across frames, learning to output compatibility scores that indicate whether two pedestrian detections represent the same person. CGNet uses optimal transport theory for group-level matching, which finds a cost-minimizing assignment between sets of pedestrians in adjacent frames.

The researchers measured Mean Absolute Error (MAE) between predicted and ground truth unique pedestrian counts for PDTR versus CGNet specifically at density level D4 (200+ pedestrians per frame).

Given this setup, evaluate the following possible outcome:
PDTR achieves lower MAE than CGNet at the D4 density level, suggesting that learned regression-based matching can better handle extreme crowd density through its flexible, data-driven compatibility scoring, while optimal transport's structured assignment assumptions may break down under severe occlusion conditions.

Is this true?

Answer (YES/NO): YES